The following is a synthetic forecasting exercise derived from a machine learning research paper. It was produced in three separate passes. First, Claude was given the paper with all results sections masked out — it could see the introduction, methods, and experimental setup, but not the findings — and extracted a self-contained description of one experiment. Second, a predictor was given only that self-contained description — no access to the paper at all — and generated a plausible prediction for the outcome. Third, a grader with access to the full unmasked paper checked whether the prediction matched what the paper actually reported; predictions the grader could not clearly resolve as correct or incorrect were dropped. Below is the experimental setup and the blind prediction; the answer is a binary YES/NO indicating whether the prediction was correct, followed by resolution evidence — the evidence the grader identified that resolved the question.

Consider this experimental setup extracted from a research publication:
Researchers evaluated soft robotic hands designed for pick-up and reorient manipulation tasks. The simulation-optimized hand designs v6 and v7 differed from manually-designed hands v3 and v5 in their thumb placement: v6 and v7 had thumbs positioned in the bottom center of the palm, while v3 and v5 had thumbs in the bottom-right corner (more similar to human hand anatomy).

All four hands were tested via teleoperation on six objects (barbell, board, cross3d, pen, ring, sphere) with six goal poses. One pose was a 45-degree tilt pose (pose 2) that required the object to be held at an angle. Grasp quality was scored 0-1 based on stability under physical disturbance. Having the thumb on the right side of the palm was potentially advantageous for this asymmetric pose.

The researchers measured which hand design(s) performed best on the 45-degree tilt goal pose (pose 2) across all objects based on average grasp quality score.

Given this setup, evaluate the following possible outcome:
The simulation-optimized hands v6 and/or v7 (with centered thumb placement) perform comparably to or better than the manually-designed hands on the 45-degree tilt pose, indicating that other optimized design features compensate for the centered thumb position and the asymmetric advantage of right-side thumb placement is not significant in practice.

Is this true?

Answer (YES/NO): NO